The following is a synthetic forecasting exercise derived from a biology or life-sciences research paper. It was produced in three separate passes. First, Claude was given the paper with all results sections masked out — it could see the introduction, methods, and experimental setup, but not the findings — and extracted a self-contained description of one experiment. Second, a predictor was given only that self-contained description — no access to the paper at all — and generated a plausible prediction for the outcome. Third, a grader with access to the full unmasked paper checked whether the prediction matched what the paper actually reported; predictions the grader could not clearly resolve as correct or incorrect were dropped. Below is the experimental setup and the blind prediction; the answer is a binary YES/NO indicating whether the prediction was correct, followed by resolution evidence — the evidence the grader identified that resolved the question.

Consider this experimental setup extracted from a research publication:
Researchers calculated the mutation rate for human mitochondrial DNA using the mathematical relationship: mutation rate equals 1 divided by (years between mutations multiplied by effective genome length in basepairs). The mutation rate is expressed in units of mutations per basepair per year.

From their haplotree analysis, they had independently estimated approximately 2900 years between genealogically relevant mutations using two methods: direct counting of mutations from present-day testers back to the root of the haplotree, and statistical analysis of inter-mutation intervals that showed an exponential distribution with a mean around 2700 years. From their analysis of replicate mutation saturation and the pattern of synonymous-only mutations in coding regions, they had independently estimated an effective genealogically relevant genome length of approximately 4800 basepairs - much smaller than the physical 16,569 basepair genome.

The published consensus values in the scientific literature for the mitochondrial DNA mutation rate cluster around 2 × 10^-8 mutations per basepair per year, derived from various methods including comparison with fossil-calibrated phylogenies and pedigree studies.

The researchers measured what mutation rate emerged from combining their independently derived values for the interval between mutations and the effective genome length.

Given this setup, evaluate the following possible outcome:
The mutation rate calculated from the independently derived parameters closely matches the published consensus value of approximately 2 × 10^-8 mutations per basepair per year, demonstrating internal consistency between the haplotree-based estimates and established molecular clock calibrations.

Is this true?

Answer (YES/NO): NO